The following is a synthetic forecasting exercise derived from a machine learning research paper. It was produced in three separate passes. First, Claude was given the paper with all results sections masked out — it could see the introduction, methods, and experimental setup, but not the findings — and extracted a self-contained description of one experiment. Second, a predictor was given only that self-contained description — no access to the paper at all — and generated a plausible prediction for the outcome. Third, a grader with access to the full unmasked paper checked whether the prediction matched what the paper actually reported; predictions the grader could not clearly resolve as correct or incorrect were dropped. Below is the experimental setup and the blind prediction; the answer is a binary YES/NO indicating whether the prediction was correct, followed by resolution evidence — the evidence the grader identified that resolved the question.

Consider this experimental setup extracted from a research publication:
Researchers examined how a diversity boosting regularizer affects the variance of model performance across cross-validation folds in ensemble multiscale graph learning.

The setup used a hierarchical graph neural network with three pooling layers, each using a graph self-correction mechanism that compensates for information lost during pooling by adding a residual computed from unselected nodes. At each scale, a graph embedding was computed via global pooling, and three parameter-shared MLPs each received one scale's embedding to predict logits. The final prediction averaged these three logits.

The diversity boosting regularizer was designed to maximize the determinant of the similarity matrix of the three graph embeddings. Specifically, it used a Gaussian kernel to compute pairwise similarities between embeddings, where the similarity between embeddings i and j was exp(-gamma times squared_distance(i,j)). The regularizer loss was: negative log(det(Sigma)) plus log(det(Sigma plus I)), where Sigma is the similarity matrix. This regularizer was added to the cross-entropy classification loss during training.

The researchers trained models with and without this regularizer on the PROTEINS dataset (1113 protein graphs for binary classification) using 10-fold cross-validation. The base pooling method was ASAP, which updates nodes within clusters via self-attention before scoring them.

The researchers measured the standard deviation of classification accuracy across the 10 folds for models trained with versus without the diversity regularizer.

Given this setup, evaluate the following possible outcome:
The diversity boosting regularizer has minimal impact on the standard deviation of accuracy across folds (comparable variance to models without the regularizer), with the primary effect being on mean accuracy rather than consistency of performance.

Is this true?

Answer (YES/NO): NO